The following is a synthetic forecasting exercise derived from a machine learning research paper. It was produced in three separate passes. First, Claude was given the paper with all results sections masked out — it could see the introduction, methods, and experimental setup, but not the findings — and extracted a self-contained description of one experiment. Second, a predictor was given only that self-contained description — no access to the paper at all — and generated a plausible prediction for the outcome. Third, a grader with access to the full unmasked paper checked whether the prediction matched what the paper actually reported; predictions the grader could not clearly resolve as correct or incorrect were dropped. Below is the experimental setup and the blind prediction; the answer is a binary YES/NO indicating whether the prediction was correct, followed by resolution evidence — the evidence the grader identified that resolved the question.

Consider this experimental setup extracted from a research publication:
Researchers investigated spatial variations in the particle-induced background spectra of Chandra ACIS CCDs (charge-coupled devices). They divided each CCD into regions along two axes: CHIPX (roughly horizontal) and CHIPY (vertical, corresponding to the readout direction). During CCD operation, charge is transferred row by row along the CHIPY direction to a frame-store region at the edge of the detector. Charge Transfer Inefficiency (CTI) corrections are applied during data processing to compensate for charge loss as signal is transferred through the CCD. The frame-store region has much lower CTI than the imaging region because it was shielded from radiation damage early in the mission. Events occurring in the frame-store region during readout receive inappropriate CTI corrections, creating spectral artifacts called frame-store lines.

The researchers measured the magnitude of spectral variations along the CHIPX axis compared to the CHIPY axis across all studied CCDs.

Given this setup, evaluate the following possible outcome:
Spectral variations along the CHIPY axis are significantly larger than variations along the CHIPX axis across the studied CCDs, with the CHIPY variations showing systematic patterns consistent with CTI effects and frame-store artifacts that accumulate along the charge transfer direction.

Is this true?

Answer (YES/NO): YES